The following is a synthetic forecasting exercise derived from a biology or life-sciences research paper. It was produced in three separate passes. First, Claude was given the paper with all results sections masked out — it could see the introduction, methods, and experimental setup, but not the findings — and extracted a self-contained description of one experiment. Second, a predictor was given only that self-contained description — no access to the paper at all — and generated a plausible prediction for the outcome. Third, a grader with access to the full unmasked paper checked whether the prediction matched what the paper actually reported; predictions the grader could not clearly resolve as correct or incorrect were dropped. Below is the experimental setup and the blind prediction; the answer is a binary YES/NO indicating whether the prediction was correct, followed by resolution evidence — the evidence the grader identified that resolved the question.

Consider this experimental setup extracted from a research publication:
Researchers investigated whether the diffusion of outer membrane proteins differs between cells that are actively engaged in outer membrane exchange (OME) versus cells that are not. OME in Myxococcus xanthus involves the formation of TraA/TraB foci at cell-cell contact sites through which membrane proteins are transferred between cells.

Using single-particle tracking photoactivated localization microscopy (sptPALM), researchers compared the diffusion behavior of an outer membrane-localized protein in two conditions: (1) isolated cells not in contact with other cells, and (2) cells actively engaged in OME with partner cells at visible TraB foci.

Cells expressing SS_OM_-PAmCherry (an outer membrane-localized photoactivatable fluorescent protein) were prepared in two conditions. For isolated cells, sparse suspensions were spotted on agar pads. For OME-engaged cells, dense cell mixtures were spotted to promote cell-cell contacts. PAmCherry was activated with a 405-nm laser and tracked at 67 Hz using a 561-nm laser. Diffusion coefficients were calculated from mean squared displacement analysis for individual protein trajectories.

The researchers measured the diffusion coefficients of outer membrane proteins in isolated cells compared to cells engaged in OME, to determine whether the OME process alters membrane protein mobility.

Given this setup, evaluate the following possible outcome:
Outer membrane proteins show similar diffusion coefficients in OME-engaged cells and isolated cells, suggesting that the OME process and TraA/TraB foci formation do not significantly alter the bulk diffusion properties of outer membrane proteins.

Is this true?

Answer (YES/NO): YES